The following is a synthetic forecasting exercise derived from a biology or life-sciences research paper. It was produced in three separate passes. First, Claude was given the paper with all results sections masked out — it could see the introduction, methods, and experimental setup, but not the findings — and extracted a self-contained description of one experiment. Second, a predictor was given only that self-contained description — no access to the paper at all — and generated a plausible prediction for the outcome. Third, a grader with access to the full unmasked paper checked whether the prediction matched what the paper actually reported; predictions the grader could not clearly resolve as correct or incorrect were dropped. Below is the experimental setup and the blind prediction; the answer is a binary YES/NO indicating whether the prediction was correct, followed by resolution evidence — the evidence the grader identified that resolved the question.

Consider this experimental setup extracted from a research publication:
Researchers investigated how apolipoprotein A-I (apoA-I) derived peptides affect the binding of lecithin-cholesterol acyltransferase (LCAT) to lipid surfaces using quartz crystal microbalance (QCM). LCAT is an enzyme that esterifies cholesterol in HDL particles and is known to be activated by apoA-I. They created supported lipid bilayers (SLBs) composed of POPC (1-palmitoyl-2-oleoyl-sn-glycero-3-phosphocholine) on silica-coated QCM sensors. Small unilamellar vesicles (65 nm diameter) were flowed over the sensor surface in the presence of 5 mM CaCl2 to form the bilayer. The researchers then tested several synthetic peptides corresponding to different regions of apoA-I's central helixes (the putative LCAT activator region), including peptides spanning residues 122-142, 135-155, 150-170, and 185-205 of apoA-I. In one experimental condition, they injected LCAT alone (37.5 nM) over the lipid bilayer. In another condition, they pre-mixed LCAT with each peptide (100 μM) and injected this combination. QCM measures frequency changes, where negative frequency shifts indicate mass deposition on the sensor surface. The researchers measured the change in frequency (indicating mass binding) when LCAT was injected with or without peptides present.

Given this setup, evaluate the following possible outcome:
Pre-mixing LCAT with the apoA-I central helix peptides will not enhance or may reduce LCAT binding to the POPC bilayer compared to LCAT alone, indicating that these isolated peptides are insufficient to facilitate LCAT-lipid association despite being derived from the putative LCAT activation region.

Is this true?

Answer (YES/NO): NO